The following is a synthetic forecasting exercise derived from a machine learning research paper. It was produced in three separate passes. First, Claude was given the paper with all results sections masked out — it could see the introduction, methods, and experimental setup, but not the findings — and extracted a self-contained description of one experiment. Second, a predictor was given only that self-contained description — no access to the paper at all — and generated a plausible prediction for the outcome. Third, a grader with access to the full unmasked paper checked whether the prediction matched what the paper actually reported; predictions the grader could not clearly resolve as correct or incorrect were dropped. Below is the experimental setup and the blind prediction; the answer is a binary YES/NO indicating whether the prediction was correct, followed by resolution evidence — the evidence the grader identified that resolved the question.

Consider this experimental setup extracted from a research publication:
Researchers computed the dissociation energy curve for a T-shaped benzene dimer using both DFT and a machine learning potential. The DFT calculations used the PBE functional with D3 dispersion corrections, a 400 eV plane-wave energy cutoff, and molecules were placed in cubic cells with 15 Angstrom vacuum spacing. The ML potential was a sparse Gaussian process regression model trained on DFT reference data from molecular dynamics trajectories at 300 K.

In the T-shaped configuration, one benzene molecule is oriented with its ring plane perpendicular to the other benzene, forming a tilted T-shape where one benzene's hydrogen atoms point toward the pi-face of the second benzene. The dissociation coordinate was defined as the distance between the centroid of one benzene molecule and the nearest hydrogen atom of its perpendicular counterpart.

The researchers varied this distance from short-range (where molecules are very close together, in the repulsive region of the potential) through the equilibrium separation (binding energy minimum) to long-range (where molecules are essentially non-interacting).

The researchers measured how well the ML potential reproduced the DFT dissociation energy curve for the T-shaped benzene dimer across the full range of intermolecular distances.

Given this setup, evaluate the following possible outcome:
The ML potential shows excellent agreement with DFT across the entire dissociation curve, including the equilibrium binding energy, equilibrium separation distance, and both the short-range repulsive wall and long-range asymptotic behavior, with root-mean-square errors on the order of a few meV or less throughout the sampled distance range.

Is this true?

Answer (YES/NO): NO